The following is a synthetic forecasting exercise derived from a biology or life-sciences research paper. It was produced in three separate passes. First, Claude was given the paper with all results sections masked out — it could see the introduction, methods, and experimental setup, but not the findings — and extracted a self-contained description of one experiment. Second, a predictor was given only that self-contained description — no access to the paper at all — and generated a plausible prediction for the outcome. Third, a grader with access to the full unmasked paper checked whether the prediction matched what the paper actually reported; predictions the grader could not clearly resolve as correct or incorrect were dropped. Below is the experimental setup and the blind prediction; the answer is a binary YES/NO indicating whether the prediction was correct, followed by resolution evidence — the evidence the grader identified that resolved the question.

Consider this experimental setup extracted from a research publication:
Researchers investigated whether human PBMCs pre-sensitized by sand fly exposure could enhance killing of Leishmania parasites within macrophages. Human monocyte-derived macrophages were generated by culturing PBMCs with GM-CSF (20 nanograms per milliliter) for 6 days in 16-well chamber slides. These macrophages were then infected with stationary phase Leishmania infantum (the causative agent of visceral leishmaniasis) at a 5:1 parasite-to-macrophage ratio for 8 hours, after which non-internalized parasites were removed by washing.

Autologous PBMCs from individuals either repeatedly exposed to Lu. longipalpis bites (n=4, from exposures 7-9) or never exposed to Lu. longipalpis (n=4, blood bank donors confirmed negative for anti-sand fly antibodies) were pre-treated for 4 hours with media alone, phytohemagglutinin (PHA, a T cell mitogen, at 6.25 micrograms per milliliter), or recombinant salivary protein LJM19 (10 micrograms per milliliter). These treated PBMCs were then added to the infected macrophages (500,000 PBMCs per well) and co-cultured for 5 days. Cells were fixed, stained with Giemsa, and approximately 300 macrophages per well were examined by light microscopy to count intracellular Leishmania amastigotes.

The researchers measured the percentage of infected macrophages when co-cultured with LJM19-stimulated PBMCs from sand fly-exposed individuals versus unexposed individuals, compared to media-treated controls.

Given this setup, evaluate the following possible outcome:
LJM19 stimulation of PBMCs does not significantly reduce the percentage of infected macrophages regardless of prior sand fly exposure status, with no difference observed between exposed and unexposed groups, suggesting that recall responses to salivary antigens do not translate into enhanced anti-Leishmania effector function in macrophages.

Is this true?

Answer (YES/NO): NO